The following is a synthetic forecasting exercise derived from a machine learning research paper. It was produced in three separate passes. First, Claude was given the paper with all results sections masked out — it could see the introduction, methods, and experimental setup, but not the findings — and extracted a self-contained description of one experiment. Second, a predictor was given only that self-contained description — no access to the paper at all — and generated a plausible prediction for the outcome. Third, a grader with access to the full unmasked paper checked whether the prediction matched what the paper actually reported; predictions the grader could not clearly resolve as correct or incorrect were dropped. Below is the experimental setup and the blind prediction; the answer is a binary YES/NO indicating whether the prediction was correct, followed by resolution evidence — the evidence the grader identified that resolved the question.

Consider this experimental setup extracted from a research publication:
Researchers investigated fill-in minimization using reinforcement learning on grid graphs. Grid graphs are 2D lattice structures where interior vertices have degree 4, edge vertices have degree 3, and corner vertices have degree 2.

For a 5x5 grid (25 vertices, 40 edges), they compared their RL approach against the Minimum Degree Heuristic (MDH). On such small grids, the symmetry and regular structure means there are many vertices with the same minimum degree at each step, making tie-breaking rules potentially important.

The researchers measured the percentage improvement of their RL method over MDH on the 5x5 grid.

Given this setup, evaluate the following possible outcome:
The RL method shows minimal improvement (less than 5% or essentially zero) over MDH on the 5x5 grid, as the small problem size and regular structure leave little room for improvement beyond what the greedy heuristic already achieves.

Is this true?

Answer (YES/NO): YES